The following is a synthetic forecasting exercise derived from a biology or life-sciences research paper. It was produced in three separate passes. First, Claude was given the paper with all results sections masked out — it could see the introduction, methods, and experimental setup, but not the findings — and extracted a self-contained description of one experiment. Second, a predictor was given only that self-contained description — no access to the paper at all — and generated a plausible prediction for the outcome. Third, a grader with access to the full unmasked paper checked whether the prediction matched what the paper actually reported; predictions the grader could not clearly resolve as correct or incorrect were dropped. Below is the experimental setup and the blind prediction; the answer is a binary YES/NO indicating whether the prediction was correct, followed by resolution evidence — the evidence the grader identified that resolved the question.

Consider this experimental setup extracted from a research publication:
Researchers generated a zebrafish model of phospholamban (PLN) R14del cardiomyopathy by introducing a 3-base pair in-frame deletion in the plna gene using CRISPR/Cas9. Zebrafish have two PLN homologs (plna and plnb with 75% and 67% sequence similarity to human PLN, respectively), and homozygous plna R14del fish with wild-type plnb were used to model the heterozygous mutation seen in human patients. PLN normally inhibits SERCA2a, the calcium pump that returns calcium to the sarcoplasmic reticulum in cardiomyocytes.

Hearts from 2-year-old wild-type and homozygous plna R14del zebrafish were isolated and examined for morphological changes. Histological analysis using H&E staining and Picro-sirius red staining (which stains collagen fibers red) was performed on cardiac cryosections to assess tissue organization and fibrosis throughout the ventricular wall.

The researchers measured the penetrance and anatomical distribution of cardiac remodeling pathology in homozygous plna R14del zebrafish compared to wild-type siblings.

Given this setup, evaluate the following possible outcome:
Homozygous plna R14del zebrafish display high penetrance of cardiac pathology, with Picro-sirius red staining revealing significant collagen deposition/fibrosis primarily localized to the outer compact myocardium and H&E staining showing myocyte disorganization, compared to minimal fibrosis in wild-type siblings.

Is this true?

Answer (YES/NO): NO